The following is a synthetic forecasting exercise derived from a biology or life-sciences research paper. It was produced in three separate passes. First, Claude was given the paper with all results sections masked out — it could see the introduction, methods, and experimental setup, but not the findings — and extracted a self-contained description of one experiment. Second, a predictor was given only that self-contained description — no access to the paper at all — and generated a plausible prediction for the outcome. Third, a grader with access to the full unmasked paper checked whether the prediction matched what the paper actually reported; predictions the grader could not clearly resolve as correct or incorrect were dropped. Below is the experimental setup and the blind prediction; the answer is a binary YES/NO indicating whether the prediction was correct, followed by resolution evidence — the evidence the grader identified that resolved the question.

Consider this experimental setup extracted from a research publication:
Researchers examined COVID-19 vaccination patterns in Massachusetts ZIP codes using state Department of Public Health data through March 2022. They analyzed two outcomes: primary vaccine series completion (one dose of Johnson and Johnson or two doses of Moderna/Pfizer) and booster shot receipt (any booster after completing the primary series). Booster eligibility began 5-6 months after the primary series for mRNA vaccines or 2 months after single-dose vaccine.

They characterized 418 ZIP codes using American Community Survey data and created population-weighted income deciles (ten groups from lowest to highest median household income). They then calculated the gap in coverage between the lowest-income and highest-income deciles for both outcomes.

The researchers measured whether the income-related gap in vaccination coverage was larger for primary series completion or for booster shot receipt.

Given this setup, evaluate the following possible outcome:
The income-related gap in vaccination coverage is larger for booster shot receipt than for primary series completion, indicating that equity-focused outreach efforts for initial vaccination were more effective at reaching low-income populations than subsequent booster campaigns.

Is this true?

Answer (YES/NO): YES